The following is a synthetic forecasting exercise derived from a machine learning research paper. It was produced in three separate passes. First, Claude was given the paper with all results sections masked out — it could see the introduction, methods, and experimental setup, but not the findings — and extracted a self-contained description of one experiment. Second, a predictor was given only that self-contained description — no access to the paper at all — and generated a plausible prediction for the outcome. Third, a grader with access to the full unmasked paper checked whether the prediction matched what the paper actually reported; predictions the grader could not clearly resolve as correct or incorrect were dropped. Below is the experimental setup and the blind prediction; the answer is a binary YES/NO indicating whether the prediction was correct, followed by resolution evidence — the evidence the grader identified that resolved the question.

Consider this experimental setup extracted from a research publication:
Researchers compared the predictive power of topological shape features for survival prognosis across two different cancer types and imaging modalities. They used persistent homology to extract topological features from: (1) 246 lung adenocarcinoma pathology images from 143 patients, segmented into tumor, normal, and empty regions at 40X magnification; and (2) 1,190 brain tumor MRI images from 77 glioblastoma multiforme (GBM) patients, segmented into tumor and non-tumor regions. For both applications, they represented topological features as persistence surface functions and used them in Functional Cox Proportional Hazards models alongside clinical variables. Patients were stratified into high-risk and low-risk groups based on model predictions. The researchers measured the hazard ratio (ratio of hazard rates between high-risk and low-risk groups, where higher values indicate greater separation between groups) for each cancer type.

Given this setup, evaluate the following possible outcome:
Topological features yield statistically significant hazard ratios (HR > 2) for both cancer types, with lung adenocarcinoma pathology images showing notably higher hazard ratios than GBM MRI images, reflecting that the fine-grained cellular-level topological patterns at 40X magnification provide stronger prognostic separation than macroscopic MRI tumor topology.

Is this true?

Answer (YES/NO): YES